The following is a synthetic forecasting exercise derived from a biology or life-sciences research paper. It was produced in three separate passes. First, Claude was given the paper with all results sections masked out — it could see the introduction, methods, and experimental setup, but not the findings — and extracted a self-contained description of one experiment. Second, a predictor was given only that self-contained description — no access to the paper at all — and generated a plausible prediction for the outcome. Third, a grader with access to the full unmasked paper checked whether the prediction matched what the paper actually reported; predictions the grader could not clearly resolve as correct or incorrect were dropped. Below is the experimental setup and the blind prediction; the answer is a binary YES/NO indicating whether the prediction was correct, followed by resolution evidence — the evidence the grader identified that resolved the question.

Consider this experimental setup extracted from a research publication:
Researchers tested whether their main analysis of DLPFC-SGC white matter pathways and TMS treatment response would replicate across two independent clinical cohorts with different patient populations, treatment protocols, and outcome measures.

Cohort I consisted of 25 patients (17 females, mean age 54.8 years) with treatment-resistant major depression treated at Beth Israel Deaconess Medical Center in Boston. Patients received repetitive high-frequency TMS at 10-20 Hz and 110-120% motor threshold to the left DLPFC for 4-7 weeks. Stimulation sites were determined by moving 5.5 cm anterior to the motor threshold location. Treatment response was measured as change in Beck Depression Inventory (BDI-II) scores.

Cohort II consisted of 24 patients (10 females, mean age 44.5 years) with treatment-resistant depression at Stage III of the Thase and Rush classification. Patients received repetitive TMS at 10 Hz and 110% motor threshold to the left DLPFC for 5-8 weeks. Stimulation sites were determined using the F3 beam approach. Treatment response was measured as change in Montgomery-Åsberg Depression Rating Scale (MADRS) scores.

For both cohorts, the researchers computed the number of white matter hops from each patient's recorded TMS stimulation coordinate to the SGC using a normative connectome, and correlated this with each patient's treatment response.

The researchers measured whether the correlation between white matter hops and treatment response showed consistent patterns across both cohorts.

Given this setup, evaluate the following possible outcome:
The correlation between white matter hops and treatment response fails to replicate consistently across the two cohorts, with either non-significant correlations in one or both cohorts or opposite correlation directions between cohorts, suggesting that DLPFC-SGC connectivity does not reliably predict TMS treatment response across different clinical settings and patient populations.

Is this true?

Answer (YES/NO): NO